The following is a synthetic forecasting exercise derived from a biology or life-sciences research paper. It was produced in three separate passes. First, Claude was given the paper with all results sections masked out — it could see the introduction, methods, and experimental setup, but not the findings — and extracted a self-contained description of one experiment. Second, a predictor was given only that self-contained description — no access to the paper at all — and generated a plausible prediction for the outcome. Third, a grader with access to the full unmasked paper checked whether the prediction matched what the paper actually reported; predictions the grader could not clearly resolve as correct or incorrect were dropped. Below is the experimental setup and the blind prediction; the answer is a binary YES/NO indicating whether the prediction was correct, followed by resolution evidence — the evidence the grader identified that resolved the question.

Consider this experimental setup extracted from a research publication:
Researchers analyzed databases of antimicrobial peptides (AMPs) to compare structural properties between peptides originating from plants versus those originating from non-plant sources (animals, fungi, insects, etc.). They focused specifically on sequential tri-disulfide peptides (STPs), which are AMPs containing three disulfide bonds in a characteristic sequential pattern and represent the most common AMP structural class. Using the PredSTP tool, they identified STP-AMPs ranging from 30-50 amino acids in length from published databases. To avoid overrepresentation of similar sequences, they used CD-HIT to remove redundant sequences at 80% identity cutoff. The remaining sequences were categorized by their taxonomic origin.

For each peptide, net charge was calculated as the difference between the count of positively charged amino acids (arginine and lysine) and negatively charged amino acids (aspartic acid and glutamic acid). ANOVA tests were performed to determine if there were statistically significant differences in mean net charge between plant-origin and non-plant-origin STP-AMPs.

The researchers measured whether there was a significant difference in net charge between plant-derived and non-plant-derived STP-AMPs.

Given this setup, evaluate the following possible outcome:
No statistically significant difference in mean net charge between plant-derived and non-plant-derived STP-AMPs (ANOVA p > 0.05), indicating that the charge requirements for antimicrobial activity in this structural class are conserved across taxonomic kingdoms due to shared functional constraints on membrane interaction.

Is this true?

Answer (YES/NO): NO